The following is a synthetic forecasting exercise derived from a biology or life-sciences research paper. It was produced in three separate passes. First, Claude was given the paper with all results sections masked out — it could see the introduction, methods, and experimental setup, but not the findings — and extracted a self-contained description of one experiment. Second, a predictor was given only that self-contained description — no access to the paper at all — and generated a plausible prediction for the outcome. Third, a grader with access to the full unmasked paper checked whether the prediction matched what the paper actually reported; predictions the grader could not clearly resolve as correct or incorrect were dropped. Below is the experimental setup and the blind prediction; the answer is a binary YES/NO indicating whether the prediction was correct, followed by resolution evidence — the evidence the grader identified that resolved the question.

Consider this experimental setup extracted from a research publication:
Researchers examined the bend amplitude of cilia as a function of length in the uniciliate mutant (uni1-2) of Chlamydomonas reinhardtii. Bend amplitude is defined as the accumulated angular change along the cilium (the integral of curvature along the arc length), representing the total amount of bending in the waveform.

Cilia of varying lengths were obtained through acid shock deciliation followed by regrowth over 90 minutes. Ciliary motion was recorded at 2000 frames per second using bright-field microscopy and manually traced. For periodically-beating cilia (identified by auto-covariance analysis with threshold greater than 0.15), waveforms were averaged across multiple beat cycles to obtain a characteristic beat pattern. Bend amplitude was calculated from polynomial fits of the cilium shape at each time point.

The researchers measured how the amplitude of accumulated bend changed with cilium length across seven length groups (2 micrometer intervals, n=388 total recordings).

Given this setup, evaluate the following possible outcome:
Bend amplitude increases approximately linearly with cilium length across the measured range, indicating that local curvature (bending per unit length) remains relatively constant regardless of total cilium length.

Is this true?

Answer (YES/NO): YES